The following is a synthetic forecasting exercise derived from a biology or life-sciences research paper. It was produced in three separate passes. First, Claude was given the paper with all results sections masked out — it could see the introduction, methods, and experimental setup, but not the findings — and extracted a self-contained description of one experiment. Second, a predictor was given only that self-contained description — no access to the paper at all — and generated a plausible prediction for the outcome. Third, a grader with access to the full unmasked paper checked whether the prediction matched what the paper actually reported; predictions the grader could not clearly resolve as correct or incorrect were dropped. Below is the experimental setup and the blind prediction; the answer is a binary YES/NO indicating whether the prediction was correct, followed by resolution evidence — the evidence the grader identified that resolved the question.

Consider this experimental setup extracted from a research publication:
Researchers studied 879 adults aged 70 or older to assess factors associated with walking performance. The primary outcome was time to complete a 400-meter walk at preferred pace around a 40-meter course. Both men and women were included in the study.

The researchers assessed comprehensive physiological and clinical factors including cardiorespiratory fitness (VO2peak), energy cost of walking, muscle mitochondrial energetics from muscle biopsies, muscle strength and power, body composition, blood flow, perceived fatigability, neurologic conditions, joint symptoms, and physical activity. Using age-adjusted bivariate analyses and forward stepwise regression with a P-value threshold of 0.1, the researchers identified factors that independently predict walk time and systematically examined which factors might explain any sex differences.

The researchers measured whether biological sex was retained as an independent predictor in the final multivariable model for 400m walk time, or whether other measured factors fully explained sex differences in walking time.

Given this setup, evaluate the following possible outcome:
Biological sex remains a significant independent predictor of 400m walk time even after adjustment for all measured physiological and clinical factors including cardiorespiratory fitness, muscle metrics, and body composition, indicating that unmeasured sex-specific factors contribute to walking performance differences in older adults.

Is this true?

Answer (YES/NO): NO